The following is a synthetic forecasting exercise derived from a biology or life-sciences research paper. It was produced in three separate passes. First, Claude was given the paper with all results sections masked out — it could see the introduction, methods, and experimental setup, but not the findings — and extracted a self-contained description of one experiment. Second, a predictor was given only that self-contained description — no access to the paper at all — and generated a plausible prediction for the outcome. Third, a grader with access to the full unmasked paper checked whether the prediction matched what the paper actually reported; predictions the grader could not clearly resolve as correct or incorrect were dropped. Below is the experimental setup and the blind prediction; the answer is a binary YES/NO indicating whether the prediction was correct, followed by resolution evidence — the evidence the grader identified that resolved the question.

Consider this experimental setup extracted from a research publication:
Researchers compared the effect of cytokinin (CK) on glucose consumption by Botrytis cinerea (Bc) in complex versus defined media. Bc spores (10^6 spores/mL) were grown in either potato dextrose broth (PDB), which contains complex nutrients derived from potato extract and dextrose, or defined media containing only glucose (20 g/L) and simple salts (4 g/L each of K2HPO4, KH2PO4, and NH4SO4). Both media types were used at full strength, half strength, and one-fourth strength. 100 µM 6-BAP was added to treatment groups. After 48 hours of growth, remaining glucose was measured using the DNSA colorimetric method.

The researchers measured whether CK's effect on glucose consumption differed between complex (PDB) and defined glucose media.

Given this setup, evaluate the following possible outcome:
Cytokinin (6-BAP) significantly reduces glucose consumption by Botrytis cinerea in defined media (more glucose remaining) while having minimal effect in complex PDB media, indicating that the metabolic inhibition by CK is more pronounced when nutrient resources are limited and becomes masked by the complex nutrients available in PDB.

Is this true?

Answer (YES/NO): NO